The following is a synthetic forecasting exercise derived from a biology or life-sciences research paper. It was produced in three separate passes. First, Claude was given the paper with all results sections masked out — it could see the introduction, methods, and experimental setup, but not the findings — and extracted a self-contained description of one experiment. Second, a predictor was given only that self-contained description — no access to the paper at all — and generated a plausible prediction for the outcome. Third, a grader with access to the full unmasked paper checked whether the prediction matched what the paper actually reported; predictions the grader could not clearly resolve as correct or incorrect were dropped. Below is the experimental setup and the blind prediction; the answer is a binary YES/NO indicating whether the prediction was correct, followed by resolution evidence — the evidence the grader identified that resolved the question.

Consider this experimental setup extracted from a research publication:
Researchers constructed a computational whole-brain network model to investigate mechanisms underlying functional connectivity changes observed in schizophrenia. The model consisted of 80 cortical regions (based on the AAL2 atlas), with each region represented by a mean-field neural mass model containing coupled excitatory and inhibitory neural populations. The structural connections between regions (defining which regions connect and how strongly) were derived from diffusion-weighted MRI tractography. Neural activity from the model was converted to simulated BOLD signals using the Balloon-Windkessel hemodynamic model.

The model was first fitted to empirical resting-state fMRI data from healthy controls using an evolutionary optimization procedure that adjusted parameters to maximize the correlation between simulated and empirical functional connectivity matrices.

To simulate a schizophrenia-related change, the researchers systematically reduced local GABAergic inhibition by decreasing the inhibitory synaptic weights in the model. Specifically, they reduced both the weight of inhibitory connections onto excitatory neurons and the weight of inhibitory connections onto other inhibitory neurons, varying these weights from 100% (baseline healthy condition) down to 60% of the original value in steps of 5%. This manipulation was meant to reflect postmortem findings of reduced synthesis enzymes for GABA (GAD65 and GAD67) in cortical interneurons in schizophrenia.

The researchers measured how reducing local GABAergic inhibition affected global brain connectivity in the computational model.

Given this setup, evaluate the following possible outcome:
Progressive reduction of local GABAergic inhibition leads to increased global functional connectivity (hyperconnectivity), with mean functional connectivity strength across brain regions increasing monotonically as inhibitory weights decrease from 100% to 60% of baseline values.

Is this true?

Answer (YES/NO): NO